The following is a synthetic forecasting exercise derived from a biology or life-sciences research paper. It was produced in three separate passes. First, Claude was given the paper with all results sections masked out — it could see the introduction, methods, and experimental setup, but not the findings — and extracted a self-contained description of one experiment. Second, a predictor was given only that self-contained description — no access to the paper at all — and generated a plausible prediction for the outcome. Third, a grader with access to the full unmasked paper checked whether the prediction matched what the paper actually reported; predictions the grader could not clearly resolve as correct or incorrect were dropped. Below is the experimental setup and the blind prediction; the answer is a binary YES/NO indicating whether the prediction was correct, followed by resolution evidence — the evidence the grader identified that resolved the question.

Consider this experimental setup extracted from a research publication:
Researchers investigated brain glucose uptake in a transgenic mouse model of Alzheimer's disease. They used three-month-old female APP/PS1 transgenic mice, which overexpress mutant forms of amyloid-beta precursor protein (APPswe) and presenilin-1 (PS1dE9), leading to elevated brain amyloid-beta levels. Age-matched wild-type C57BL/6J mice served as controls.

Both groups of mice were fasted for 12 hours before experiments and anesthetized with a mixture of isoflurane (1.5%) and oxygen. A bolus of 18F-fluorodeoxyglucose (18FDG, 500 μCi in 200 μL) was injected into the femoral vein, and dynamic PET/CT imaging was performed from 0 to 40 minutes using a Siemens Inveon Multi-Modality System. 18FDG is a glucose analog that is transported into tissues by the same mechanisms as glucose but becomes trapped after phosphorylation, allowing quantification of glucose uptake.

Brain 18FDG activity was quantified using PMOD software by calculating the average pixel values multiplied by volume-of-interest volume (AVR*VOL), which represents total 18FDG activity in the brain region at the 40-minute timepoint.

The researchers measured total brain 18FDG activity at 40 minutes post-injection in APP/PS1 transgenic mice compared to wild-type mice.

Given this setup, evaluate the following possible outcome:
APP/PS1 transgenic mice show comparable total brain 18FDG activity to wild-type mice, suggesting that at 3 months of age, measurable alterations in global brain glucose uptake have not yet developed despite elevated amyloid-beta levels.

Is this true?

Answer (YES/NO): NO